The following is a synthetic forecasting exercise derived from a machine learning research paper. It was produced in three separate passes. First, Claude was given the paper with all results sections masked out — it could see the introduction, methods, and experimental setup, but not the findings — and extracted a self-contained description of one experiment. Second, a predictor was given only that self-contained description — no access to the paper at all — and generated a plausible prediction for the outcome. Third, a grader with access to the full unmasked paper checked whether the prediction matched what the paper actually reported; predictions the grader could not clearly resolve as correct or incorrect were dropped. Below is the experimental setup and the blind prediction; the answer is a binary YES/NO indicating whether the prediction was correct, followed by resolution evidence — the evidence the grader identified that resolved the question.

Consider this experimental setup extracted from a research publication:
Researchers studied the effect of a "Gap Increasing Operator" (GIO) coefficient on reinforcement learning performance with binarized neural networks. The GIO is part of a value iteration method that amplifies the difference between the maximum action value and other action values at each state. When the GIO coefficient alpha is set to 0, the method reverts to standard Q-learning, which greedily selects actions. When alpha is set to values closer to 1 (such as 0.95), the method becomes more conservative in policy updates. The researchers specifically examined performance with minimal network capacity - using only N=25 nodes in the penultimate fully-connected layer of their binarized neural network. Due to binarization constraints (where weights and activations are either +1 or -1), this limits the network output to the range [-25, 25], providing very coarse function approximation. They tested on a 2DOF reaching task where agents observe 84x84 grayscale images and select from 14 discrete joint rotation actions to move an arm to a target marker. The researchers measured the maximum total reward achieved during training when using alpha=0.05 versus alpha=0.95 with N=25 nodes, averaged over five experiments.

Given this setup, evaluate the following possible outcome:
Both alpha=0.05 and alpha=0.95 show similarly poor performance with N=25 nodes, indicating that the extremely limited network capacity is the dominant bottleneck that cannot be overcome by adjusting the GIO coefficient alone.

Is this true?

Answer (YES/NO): NO